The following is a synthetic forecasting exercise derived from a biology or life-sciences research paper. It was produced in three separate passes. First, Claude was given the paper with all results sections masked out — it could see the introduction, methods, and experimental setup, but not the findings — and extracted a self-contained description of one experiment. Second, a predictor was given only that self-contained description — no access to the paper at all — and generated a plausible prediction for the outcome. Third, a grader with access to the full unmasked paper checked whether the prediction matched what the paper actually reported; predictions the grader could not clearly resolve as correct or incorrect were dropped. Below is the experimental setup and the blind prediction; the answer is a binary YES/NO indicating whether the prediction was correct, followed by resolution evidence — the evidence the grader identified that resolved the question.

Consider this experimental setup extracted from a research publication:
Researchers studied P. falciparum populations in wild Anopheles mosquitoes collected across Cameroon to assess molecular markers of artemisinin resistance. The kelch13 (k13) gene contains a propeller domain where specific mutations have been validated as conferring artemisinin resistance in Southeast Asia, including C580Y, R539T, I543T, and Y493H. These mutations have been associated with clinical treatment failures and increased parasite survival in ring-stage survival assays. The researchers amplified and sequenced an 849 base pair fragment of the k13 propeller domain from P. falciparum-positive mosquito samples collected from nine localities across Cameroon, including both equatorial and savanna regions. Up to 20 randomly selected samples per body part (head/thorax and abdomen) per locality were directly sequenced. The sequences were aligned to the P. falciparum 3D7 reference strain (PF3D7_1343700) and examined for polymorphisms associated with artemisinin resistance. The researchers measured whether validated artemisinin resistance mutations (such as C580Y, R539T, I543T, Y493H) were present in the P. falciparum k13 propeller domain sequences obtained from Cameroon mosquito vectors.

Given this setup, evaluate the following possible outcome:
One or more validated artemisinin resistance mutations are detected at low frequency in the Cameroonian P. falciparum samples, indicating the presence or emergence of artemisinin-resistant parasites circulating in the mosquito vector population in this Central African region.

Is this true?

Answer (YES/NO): NO